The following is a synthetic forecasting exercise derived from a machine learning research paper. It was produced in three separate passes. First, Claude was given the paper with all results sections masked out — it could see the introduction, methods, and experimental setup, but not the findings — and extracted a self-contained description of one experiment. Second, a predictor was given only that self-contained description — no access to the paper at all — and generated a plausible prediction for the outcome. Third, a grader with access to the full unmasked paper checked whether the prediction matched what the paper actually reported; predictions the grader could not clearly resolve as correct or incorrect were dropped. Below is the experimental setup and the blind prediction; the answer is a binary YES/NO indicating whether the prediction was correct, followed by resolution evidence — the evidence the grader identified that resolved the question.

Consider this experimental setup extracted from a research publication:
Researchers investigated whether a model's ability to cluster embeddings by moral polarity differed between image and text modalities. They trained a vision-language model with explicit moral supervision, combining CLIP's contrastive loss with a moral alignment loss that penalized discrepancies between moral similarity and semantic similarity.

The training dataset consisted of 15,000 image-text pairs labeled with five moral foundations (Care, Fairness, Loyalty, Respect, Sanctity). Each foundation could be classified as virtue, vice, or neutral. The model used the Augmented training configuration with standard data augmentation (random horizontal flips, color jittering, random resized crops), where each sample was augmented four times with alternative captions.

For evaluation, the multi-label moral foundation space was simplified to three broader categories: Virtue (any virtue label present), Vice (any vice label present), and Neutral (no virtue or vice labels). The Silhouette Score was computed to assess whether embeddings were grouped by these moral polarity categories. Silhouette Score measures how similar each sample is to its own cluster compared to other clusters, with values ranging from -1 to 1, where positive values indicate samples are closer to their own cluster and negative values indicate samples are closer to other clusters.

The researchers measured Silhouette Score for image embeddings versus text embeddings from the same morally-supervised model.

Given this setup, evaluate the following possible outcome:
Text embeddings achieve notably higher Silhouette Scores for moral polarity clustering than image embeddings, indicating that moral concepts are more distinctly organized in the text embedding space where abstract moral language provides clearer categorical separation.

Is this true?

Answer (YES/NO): NO